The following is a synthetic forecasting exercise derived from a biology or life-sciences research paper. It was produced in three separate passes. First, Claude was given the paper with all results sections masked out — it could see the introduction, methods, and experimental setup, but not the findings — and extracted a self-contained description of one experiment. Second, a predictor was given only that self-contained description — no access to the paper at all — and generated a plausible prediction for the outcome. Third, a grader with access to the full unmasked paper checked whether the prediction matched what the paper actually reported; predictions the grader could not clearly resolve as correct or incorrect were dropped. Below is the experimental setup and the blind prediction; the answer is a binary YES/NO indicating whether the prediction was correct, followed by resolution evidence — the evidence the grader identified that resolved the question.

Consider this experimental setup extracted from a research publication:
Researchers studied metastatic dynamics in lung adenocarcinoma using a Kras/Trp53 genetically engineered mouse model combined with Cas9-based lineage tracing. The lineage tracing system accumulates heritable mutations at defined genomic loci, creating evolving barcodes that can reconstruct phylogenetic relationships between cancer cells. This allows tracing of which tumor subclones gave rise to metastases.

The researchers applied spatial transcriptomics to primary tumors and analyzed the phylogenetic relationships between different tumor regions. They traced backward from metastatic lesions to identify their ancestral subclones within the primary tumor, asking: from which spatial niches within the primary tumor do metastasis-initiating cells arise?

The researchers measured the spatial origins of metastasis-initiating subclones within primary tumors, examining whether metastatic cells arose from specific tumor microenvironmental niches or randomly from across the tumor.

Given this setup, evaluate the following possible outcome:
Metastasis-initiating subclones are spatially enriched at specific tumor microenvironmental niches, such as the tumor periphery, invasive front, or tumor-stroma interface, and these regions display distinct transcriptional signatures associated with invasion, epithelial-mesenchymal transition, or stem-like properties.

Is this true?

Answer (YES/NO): NO